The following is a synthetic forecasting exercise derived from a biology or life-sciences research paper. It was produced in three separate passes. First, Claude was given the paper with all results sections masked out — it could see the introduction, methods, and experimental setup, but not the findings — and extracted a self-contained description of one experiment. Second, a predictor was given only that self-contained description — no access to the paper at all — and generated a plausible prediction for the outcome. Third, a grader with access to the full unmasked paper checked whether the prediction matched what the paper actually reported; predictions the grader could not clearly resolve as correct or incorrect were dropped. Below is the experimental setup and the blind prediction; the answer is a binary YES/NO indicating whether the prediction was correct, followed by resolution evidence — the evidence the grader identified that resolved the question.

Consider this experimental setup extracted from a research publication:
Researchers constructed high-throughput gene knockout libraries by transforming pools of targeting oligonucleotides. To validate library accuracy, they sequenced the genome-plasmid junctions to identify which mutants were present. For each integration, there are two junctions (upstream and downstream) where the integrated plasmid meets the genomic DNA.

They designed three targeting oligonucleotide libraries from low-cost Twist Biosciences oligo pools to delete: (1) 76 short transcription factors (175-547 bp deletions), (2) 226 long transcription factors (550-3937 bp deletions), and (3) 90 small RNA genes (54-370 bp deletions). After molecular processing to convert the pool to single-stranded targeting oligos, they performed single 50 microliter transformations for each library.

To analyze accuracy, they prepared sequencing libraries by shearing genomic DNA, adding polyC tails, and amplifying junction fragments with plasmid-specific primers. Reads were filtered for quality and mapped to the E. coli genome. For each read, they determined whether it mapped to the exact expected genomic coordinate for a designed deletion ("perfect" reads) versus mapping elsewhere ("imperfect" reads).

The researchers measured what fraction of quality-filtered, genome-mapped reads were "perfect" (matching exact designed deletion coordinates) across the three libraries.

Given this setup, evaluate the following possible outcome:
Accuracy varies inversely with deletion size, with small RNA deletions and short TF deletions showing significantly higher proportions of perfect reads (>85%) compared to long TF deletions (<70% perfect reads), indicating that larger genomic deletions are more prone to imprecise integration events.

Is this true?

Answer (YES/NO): NO